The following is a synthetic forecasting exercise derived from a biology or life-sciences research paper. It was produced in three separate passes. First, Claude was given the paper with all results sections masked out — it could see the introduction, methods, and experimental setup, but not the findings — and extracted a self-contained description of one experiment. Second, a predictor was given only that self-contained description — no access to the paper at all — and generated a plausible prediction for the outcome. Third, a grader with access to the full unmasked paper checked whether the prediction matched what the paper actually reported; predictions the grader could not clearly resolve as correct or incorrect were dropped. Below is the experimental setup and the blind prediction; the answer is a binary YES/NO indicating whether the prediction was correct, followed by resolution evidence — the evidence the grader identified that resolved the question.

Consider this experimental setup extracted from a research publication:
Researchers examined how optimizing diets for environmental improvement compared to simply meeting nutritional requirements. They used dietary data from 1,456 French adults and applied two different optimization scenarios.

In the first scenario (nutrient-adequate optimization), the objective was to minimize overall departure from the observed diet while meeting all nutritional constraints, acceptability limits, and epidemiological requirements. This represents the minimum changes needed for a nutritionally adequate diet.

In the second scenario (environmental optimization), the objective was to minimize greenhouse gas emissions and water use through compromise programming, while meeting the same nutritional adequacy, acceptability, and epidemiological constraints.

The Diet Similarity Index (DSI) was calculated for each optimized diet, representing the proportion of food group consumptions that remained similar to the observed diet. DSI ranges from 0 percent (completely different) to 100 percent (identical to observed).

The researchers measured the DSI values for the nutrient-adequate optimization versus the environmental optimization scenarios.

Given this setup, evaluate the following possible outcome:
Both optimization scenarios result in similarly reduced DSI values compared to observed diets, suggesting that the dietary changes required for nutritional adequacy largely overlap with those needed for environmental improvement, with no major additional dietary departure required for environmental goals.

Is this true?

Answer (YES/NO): NO